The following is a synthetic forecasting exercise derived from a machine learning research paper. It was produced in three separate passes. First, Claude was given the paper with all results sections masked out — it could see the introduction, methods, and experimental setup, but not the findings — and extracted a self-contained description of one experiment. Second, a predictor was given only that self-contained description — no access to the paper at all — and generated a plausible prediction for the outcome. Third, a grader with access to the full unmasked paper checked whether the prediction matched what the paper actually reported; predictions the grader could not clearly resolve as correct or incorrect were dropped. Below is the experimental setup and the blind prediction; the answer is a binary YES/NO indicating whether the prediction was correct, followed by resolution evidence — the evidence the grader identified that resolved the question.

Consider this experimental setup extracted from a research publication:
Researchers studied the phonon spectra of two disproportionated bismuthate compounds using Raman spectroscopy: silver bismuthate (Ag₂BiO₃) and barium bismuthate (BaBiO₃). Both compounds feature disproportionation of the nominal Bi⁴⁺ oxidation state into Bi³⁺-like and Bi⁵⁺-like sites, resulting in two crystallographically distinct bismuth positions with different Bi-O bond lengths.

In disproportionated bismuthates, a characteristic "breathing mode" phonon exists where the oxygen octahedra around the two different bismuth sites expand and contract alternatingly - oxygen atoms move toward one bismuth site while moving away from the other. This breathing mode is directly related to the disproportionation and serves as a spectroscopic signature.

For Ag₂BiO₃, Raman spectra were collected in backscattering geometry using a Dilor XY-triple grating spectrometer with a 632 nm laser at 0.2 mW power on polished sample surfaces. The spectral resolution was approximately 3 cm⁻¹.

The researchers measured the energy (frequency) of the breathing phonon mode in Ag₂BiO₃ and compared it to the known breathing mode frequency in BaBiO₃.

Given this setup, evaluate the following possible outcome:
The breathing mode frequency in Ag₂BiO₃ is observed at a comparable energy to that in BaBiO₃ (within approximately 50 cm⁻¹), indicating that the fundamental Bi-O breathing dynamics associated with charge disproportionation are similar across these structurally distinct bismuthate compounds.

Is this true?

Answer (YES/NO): YES